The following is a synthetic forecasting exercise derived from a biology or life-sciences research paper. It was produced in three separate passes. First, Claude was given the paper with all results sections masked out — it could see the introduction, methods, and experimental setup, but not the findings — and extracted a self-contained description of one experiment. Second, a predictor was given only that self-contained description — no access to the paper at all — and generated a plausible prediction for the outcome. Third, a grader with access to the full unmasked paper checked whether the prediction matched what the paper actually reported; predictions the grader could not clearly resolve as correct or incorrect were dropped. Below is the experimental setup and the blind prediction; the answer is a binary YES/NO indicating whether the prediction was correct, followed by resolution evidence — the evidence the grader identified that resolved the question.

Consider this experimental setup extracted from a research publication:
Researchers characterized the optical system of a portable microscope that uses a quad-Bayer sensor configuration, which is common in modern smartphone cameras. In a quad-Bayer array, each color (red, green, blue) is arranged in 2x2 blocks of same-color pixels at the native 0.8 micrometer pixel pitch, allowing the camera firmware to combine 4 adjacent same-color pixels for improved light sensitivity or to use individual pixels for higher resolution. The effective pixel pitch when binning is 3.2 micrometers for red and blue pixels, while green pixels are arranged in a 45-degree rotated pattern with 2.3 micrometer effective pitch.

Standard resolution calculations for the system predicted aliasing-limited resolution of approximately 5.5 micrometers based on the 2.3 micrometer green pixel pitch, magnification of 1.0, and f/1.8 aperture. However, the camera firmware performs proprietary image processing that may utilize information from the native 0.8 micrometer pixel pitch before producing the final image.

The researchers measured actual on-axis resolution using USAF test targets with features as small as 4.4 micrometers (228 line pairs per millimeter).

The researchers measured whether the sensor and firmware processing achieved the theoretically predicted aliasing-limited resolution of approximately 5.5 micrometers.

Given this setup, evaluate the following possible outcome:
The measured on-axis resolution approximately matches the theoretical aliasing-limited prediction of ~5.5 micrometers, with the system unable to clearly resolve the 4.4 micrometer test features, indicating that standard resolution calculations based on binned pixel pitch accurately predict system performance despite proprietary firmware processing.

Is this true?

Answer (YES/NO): NO